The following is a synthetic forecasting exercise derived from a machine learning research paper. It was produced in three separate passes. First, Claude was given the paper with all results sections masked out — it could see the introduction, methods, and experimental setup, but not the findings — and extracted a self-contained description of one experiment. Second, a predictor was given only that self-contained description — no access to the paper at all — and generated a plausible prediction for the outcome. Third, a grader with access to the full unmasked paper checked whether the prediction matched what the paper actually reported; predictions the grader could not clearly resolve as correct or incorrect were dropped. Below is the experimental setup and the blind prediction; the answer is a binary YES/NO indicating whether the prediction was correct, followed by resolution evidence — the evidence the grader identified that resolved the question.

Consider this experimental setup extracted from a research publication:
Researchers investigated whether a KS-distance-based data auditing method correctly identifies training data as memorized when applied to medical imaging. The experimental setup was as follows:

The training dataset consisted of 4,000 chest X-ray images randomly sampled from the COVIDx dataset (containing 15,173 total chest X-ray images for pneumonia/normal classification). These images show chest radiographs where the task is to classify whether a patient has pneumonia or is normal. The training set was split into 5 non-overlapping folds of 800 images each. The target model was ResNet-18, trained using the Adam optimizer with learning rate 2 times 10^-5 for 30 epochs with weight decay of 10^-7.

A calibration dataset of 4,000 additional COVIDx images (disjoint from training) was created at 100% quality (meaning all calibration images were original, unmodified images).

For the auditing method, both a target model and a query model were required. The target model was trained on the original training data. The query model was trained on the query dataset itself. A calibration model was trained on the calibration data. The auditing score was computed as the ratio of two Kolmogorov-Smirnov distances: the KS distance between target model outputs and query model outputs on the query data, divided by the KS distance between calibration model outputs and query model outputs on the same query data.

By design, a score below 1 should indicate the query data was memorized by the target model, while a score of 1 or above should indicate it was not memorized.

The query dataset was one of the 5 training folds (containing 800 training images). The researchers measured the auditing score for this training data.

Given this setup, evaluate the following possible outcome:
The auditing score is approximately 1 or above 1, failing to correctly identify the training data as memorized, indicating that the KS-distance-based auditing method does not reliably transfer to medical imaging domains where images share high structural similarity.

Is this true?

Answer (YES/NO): YES